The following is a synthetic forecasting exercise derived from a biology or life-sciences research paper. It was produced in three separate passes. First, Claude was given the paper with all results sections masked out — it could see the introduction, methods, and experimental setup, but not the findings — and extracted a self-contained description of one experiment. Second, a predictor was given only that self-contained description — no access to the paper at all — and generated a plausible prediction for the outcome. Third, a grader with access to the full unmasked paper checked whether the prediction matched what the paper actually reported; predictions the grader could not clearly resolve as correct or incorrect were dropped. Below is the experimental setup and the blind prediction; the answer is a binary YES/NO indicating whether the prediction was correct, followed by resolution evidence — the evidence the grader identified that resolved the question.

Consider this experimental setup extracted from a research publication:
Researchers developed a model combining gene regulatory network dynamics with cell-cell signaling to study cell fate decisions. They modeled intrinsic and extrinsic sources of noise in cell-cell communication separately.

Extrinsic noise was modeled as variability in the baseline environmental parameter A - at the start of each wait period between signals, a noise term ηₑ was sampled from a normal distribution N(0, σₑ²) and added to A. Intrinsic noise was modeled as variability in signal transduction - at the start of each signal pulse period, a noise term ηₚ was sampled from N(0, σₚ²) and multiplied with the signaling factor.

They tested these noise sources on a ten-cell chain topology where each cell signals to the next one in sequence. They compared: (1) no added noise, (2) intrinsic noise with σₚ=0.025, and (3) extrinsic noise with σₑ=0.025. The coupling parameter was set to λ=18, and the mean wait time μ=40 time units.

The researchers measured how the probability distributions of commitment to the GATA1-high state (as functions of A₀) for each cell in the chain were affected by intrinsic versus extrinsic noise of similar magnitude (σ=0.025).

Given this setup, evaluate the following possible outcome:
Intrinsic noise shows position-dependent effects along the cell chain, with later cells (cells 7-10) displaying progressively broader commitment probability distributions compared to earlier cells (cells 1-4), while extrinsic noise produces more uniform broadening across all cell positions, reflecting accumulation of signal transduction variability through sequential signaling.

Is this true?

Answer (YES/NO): NO